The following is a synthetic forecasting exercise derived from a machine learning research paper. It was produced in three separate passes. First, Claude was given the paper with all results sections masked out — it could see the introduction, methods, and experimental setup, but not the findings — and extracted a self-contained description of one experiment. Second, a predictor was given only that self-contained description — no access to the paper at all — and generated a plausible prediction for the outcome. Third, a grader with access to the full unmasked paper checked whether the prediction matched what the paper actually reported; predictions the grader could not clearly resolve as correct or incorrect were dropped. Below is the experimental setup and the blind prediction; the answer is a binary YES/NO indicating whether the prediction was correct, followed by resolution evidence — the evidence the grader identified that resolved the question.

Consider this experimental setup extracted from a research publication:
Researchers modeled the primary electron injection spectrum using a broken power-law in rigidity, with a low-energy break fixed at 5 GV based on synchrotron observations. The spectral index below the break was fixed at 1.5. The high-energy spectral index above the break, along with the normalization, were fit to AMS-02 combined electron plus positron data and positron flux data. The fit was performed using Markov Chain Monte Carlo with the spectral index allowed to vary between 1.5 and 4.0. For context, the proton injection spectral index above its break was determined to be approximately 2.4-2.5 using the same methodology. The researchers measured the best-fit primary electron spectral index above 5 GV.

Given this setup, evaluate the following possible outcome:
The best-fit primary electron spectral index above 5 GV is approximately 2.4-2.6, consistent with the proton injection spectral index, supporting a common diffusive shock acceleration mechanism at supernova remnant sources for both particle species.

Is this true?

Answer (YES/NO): NO